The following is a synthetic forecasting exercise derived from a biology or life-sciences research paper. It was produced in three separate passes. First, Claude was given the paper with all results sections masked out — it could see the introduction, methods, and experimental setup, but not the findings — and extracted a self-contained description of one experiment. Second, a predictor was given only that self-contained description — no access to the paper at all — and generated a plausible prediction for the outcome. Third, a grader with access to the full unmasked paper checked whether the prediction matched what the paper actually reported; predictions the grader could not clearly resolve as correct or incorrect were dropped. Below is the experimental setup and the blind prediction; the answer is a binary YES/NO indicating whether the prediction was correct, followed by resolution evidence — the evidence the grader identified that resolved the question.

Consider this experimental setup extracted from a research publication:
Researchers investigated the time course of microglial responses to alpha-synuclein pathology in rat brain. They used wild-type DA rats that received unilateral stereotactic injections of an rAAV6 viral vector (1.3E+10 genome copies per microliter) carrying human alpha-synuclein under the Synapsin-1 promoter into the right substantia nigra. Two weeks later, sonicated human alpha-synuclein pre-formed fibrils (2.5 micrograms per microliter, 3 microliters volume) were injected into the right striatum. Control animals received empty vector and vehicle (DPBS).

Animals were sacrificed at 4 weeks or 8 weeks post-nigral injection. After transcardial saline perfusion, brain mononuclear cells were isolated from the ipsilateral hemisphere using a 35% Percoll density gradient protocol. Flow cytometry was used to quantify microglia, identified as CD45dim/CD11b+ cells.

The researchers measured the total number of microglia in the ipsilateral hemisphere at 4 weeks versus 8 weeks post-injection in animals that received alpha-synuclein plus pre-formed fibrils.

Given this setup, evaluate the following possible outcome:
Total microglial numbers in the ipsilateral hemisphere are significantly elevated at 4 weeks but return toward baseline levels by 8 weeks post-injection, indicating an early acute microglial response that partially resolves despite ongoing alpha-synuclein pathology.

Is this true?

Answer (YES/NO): NO